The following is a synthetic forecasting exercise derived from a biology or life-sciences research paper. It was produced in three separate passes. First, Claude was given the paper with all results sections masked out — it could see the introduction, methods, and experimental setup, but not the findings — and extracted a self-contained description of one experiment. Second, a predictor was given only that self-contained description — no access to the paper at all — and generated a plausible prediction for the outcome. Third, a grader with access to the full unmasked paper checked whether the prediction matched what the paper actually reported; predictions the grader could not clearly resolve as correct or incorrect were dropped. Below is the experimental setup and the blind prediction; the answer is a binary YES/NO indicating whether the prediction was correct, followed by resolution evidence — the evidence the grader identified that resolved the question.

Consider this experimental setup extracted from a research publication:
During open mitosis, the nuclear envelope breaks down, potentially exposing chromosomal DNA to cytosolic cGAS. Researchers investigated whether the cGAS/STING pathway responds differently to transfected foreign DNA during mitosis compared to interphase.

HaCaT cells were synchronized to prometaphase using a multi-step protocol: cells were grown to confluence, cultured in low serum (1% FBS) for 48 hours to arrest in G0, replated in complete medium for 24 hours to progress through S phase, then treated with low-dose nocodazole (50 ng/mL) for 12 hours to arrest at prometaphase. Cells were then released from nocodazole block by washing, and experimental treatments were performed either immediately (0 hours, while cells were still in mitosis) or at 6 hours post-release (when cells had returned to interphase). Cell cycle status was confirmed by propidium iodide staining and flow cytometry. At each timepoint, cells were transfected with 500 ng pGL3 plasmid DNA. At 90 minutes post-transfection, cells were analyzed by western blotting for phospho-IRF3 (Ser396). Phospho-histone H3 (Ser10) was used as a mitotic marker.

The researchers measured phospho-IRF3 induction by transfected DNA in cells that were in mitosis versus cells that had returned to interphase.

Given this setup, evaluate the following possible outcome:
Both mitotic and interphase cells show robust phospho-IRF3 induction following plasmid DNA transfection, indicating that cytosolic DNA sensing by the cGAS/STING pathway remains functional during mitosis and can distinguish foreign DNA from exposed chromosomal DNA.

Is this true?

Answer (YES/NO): NO